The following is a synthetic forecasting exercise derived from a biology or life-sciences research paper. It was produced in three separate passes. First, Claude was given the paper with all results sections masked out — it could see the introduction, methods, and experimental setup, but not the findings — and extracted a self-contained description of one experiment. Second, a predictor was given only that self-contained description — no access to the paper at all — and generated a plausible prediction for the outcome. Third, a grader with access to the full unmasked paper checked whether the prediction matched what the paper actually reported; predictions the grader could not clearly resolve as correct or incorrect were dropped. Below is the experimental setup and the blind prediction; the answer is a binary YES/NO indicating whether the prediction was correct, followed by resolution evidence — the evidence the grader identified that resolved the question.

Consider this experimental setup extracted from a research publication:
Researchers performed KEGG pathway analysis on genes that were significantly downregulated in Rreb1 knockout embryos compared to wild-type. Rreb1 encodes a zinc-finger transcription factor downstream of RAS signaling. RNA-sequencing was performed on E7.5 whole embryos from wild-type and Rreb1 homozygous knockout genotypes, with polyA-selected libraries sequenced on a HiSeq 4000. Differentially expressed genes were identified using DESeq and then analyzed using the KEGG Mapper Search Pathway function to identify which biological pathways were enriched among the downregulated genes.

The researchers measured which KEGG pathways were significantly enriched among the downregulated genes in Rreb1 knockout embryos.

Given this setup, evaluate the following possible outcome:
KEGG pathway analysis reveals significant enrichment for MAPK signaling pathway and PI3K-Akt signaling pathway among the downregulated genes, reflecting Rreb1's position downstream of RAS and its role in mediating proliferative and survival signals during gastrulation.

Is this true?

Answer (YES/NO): NO